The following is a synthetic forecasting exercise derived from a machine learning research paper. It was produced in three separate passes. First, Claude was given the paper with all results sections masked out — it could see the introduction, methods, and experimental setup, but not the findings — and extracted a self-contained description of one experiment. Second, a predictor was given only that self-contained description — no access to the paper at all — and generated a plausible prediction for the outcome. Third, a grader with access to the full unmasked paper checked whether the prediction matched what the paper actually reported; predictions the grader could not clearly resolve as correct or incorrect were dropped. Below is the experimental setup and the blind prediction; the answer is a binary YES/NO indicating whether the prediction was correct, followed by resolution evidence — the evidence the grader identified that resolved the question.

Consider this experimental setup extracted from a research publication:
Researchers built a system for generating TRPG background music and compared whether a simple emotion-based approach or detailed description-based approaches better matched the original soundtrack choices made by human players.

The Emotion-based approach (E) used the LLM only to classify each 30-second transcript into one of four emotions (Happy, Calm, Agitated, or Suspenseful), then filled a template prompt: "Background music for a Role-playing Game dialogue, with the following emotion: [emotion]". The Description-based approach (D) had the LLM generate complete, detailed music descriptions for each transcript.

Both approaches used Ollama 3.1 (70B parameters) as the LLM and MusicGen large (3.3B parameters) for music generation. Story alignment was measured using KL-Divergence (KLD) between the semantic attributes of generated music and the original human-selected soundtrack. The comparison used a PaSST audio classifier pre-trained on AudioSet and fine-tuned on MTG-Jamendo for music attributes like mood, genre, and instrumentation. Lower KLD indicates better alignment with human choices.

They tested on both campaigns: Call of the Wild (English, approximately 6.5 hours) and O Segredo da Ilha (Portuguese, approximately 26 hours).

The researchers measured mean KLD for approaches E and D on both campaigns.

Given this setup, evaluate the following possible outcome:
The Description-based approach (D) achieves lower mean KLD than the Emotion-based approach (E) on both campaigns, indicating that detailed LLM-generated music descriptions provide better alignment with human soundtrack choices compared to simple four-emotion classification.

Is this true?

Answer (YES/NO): NO